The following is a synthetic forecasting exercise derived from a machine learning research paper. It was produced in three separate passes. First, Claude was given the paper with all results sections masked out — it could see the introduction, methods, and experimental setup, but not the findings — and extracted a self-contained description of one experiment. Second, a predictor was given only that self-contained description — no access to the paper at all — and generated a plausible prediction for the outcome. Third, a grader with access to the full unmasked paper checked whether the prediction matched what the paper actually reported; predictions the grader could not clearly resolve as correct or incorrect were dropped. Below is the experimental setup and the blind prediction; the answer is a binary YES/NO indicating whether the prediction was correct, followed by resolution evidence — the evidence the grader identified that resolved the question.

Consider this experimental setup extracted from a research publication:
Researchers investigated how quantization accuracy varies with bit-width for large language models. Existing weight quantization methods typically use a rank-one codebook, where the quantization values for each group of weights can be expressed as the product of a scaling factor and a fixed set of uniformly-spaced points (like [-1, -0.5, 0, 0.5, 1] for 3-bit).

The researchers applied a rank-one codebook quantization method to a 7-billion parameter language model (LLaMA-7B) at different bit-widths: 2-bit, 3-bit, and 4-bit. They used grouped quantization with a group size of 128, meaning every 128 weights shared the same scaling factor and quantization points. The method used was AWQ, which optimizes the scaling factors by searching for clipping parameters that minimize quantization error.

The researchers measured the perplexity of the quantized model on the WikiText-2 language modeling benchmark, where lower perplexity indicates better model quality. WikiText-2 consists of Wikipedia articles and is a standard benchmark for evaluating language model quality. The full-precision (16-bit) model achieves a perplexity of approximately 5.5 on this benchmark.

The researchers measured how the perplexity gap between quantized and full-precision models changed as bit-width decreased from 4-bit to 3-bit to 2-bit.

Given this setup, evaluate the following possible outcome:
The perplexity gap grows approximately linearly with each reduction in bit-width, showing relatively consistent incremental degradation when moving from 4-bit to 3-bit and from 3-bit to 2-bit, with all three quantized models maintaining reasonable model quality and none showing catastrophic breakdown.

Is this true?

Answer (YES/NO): NO